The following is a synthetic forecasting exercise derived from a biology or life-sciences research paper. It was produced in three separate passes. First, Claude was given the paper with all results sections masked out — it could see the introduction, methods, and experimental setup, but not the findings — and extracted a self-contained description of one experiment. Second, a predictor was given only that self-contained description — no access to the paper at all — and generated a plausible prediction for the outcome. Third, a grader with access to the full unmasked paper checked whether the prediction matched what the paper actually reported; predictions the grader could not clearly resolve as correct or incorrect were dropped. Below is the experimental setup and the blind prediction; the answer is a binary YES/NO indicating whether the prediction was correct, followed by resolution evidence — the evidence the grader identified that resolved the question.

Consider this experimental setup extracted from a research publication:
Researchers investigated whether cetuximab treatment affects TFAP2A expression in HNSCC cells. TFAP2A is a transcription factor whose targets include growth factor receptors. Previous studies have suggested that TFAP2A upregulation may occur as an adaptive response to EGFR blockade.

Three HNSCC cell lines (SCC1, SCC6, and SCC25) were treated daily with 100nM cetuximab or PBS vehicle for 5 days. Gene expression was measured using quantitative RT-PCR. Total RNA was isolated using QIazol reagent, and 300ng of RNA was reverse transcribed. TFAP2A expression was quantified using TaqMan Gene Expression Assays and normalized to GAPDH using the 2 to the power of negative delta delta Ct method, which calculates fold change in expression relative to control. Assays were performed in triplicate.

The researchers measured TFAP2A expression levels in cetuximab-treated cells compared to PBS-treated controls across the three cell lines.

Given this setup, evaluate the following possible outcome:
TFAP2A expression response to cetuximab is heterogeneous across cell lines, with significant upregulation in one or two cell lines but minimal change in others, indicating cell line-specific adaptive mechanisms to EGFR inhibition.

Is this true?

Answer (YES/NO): NO